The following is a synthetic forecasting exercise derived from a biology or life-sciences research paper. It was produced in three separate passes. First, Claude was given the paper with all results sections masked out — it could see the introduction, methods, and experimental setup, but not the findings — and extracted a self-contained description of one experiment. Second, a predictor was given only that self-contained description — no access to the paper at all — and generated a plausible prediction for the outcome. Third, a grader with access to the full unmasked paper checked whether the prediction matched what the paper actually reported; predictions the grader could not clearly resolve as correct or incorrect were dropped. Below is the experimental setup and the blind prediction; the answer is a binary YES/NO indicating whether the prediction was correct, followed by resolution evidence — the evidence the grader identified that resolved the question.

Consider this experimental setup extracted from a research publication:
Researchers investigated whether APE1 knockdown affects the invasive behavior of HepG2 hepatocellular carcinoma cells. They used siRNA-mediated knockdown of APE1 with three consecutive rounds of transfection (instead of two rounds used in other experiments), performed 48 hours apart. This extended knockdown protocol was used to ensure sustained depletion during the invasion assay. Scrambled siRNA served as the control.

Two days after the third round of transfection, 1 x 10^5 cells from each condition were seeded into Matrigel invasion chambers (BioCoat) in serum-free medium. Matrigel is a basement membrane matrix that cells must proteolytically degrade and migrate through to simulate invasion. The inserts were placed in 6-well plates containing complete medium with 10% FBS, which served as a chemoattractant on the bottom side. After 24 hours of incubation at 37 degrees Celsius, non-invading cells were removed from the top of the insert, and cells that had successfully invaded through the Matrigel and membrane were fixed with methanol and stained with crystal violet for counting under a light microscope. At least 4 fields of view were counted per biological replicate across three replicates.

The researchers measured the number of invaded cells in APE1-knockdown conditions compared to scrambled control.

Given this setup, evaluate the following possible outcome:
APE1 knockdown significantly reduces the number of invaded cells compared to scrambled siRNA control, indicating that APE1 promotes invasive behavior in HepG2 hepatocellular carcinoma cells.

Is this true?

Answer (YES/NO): NO